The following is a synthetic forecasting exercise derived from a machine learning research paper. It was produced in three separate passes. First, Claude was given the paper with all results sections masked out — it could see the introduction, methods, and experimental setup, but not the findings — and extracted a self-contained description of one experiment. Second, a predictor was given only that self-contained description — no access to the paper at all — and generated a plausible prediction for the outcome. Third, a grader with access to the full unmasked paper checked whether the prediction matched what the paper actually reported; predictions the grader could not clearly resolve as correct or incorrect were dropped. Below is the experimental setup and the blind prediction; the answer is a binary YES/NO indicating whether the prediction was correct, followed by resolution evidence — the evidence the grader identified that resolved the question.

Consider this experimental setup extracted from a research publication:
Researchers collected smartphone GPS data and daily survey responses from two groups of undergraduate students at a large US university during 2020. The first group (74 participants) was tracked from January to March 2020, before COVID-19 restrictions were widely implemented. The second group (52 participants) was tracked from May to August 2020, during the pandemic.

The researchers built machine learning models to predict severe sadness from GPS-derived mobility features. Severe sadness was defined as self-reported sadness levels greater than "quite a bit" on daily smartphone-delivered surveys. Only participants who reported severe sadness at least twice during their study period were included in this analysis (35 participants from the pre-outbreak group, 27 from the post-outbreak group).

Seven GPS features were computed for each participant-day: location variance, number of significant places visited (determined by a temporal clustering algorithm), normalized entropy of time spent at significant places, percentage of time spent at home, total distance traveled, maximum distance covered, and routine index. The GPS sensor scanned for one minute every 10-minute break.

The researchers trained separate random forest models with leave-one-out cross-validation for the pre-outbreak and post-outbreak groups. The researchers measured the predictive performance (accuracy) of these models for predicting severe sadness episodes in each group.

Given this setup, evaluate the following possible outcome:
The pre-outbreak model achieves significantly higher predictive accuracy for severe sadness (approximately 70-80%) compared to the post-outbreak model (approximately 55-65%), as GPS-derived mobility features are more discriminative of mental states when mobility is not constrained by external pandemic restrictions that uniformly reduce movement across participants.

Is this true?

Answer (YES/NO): NO